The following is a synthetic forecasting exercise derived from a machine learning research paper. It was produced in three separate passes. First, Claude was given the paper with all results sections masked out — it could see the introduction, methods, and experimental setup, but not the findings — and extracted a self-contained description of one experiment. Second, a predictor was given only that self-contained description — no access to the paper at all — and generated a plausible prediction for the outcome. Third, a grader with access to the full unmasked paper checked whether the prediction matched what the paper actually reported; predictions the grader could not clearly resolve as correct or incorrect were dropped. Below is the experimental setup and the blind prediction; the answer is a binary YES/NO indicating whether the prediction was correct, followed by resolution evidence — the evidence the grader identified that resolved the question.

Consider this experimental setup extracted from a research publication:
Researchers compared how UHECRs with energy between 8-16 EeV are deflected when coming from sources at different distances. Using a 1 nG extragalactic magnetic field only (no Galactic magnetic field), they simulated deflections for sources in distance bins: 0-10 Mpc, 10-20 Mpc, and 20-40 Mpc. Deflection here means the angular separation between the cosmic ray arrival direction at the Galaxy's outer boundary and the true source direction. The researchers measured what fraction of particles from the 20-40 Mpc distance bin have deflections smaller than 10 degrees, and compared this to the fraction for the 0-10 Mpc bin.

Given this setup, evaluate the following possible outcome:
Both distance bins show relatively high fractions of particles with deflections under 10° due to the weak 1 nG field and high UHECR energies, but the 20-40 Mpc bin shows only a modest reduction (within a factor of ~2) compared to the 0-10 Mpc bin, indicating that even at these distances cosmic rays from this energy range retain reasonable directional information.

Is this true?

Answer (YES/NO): NO